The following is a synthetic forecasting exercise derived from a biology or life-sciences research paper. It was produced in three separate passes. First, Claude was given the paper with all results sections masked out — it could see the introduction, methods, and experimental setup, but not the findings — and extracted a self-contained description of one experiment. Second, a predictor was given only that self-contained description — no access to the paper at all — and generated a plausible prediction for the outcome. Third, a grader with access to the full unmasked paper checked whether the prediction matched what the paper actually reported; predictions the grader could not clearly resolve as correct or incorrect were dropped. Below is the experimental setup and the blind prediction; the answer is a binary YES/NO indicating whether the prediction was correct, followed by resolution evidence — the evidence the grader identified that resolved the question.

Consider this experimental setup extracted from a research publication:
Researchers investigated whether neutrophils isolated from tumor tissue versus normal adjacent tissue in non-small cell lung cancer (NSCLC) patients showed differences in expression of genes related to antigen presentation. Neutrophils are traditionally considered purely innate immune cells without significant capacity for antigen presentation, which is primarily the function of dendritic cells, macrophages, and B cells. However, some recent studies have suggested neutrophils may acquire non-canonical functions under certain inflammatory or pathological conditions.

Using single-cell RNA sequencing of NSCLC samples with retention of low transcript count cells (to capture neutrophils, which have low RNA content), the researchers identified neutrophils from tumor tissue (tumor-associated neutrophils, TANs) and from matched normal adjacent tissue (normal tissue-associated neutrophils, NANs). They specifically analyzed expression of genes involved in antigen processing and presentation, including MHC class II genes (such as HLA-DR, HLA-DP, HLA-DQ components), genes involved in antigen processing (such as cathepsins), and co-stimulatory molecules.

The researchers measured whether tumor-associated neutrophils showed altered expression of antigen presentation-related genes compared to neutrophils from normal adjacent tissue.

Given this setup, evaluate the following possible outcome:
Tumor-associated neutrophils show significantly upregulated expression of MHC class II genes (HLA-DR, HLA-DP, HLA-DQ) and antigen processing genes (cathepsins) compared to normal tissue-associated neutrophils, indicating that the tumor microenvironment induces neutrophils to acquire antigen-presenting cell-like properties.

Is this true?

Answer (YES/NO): NO